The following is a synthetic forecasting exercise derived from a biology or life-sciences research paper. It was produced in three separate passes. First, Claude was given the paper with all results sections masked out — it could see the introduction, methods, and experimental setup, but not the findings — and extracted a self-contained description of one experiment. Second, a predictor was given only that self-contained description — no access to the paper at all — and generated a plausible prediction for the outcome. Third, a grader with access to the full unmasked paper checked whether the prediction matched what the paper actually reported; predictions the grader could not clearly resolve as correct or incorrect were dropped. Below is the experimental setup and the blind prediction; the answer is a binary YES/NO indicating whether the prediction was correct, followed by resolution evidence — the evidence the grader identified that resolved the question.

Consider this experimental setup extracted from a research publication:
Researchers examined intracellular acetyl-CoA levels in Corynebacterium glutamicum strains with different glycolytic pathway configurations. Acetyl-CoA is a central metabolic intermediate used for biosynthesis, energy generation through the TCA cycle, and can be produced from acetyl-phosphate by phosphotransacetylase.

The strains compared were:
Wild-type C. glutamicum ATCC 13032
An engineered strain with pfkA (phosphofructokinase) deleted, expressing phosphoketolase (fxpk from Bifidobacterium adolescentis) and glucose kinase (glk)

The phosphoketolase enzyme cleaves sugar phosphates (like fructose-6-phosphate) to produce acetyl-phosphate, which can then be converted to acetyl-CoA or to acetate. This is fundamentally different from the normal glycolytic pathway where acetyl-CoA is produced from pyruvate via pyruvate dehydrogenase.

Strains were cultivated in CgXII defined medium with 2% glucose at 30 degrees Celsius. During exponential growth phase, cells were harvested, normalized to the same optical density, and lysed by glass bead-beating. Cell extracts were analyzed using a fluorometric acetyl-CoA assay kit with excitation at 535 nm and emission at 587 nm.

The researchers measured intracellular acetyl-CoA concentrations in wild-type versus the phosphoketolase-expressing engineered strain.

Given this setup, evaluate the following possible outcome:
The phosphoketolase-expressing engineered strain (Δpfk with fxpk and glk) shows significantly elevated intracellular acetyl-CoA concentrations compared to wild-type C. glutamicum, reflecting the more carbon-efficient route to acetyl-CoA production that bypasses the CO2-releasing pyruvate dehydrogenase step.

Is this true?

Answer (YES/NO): YES